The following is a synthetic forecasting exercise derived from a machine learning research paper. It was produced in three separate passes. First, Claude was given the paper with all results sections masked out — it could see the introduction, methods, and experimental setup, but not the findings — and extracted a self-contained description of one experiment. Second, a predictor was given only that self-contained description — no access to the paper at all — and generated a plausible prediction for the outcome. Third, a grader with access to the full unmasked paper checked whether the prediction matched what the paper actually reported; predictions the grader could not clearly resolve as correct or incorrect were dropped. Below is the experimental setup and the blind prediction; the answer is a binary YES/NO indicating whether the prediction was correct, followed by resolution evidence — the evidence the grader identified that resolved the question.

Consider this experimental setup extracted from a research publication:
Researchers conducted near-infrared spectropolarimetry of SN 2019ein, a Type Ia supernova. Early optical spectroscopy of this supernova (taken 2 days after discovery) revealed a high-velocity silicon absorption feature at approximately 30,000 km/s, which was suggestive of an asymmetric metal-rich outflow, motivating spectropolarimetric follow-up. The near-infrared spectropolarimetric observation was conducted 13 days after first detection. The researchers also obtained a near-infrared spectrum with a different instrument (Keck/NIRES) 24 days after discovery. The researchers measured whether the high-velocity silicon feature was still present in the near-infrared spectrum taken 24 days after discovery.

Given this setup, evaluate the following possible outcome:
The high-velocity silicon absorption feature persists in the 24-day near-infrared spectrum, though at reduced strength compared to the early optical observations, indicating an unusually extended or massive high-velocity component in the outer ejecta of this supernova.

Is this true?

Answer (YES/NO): NO